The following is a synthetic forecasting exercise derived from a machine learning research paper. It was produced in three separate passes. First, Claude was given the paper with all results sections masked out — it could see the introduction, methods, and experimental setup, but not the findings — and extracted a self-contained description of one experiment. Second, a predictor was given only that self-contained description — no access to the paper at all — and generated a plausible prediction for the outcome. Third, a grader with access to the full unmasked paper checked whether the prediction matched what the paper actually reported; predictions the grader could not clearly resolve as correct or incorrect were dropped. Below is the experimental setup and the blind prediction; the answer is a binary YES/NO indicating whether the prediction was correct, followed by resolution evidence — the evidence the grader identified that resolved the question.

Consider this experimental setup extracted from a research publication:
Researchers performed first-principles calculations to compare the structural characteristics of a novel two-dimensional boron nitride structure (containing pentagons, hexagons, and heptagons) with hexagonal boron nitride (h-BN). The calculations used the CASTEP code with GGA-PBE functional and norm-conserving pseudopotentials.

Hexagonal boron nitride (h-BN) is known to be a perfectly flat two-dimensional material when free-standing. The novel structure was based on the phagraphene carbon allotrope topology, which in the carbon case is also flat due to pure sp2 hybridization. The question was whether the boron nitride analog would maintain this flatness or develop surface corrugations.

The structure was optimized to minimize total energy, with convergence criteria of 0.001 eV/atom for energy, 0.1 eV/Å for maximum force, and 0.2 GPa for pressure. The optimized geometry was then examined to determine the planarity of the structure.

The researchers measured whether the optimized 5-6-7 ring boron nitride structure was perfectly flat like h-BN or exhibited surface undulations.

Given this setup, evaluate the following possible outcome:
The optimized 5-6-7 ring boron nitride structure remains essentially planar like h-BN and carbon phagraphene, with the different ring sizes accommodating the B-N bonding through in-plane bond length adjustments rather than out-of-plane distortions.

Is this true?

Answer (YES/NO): NO